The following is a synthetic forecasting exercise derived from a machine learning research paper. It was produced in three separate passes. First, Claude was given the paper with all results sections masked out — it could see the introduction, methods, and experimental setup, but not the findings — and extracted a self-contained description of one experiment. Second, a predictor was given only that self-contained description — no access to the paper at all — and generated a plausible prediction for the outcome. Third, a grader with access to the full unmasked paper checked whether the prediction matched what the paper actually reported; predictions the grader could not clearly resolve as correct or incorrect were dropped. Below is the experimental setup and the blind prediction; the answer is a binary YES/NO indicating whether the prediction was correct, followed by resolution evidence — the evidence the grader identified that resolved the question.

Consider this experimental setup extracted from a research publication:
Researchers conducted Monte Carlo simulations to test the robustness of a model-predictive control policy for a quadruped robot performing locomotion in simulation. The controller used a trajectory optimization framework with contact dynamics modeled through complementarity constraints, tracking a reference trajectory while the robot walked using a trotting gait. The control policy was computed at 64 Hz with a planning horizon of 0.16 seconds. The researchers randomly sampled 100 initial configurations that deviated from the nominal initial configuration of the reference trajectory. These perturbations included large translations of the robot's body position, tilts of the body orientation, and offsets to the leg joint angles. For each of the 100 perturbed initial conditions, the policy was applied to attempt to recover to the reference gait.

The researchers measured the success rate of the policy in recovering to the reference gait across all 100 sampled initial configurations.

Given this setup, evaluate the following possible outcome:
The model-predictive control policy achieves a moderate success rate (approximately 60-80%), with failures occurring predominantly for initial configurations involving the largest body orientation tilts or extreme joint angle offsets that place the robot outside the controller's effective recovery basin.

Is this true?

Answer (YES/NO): NO